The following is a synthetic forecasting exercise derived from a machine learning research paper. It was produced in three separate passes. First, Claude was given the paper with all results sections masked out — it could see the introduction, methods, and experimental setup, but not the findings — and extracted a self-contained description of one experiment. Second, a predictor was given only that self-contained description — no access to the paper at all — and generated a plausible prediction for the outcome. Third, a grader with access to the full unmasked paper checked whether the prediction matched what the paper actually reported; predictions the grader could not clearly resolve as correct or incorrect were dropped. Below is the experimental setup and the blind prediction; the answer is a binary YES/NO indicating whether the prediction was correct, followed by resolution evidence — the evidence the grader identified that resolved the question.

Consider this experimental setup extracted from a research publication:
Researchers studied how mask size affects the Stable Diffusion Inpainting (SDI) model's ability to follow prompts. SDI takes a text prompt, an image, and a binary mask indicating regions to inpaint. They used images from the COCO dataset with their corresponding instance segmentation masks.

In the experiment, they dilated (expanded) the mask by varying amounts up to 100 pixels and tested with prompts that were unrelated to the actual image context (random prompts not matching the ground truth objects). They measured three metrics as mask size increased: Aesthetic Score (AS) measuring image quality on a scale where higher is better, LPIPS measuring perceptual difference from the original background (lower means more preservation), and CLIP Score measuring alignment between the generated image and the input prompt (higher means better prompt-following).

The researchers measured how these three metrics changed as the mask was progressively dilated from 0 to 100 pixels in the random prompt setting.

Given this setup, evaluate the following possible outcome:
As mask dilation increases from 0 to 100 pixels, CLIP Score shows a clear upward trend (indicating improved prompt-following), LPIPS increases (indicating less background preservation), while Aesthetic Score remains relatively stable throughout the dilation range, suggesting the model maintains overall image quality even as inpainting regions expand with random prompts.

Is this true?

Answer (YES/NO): NO